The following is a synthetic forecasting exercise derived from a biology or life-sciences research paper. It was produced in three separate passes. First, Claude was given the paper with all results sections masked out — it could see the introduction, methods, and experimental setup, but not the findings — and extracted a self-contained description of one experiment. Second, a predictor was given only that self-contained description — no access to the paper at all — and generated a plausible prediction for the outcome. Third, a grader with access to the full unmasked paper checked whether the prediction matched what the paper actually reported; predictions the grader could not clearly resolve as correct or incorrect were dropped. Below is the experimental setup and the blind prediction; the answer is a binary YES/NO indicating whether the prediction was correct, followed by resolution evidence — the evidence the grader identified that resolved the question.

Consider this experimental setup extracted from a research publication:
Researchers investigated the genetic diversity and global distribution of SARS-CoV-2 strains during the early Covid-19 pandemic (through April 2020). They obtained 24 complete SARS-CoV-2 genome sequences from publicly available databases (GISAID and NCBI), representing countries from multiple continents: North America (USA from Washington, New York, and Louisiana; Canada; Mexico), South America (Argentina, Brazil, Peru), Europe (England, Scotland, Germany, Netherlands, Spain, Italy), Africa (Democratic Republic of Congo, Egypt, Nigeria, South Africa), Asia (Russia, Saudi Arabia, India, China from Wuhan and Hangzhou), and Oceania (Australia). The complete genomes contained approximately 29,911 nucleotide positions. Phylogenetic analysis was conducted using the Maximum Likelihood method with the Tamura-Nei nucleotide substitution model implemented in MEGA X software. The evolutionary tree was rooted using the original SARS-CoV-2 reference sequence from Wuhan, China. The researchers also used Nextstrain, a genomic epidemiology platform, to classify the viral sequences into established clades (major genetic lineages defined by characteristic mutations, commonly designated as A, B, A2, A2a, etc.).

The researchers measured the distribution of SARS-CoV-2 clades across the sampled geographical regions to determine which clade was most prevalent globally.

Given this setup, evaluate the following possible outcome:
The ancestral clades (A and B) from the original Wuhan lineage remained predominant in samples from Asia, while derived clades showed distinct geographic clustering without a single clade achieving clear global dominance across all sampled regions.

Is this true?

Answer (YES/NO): NO